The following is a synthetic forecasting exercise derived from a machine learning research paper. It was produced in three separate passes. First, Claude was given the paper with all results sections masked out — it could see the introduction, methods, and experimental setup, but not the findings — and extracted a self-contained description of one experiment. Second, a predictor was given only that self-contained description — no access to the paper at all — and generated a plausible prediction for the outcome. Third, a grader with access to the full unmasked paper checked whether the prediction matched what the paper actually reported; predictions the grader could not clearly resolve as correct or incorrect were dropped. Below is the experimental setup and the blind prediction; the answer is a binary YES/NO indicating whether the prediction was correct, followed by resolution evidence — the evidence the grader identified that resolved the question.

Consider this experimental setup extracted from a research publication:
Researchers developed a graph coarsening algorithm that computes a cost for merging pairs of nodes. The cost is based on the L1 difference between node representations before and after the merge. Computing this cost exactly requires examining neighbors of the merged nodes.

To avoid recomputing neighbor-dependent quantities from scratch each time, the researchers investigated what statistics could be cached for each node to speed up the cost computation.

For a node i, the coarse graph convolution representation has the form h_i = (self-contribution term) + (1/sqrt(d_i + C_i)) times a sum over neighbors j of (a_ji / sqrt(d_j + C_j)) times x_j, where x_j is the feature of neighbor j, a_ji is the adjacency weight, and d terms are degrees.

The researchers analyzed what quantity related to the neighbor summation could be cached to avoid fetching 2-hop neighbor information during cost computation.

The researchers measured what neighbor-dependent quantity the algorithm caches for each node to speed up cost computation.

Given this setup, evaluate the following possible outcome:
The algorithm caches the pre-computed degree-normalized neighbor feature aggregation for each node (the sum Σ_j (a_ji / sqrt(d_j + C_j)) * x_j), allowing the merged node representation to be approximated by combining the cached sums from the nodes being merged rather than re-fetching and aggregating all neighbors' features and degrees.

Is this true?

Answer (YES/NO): YES